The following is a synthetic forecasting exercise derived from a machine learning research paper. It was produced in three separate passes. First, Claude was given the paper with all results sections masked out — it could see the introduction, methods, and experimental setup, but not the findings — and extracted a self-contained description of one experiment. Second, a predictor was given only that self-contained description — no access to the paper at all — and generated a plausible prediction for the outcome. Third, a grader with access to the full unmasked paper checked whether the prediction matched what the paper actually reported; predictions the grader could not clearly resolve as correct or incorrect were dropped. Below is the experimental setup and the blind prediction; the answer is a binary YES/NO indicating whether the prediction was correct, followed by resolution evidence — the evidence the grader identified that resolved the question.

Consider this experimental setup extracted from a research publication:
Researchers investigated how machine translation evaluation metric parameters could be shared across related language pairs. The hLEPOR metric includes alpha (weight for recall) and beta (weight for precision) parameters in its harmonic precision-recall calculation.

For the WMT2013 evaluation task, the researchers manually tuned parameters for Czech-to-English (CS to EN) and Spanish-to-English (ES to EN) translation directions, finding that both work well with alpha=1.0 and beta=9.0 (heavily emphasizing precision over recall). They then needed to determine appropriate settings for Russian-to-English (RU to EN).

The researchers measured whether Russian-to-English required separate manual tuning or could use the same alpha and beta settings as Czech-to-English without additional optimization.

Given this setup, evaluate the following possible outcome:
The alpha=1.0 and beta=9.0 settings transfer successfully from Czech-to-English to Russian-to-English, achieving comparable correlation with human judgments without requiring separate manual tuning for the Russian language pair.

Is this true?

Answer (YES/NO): YES